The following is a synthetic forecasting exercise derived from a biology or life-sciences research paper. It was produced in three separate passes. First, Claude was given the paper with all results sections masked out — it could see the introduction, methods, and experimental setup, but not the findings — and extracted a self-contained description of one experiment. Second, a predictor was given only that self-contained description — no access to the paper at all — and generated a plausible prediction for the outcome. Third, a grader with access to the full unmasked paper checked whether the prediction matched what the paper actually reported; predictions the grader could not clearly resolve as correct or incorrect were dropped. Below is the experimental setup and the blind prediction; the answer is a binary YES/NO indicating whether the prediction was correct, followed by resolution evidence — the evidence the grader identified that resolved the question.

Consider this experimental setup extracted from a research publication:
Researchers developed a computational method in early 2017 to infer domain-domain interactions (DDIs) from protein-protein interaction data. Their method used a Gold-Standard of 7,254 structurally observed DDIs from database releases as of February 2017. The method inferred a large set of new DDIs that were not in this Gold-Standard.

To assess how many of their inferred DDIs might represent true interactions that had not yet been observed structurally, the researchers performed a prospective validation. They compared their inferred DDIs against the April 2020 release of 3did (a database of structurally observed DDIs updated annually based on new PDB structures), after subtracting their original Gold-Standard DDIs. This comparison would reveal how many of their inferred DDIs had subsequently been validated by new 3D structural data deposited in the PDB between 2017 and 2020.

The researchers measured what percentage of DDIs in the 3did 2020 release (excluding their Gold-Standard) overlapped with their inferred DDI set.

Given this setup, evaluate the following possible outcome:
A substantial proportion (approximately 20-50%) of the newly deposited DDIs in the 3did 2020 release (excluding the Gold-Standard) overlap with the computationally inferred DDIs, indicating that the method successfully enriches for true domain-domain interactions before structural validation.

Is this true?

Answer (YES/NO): YES